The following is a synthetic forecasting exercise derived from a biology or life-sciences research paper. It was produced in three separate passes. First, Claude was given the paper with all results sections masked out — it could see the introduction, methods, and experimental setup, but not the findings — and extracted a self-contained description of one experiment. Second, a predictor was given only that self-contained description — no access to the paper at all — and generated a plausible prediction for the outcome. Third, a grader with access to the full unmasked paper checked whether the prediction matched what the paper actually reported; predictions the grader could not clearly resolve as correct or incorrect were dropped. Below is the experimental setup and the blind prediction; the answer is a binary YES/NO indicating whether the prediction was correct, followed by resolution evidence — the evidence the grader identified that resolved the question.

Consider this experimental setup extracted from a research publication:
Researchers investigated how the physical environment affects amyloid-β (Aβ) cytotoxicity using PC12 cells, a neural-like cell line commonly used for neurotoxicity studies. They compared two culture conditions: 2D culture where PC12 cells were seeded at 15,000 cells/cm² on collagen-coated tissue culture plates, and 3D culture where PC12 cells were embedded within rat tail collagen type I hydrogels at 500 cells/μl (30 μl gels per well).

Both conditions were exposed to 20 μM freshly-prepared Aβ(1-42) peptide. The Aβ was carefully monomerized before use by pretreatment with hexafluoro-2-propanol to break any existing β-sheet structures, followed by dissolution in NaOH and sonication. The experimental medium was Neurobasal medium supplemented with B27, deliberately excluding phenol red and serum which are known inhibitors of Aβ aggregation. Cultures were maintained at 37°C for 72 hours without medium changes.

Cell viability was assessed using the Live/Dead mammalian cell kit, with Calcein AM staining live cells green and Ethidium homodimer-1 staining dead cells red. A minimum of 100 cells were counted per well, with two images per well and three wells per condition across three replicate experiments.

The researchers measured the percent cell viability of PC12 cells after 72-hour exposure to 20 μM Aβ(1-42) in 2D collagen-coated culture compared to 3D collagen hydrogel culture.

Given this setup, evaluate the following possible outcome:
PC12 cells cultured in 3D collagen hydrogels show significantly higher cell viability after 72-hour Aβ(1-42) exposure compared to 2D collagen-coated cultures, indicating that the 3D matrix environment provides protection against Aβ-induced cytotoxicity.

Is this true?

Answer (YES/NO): YES